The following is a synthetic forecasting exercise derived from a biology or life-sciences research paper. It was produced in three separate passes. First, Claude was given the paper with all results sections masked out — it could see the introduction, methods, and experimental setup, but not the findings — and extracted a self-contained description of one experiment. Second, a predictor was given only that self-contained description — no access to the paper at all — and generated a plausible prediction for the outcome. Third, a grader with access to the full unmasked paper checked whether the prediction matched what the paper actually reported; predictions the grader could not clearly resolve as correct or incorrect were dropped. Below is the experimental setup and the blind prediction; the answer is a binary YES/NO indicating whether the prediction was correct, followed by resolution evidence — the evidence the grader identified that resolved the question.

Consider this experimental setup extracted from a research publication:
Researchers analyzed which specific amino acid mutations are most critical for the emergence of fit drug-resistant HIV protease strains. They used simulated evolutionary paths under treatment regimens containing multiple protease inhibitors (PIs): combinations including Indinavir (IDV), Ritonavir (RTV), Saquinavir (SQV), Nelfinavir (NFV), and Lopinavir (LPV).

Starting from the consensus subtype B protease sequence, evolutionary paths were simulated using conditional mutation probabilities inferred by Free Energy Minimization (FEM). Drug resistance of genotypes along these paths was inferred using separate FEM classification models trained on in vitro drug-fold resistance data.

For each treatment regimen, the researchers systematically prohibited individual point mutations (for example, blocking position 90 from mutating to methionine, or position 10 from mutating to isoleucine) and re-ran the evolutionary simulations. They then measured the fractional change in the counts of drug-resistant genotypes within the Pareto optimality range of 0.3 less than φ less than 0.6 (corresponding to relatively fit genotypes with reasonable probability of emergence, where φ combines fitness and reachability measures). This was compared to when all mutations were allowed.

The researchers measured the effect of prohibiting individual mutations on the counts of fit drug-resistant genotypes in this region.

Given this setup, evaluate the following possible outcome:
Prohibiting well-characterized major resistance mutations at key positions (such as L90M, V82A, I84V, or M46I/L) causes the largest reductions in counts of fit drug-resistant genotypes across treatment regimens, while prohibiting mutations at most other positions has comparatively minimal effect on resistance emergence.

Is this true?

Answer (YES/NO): NO